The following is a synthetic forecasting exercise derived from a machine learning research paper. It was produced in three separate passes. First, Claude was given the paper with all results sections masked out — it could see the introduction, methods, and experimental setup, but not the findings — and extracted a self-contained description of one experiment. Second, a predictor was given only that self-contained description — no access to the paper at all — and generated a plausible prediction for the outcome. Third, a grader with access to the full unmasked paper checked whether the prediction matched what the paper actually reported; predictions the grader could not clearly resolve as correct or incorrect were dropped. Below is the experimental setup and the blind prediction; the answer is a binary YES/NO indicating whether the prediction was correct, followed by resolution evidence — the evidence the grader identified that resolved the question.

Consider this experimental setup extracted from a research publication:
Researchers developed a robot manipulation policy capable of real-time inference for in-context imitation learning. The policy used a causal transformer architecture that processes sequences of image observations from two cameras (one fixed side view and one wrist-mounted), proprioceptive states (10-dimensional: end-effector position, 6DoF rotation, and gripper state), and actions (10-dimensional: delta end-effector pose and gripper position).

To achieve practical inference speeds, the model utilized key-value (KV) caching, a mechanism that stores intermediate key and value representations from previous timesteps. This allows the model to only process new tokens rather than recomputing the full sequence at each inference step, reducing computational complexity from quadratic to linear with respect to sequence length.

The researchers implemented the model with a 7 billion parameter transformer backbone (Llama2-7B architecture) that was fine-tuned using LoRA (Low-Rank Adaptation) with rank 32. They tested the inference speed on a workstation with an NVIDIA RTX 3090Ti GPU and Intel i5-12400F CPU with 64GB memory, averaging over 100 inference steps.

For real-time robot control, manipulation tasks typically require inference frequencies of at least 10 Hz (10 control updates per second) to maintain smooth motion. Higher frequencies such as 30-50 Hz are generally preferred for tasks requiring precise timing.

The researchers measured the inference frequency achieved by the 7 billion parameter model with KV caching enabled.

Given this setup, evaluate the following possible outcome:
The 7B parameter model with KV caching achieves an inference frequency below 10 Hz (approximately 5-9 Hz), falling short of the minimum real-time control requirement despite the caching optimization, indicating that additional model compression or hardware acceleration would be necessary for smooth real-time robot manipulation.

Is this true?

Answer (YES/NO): NO